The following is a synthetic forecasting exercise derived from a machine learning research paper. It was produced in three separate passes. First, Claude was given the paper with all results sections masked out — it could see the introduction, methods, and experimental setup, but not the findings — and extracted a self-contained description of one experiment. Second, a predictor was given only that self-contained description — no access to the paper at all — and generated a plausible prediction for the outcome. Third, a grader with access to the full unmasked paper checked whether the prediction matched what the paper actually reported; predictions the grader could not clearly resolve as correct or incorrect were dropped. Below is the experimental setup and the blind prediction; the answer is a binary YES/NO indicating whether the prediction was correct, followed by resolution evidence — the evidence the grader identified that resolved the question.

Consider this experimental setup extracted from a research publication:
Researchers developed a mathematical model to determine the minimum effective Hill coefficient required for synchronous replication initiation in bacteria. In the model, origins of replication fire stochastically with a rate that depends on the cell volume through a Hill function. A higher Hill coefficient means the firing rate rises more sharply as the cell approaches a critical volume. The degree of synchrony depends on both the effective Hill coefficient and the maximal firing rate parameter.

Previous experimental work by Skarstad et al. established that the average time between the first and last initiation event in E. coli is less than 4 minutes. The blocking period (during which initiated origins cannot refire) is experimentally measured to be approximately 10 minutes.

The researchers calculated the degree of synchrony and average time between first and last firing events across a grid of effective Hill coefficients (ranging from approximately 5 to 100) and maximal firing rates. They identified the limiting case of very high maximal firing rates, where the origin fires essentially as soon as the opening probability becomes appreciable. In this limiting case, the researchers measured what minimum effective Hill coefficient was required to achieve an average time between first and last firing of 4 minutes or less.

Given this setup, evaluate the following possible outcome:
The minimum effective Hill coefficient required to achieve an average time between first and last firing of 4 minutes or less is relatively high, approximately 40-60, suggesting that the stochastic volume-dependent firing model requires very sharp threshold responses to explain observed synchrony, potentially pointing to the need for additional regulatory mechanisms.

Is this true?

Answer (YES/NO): NO